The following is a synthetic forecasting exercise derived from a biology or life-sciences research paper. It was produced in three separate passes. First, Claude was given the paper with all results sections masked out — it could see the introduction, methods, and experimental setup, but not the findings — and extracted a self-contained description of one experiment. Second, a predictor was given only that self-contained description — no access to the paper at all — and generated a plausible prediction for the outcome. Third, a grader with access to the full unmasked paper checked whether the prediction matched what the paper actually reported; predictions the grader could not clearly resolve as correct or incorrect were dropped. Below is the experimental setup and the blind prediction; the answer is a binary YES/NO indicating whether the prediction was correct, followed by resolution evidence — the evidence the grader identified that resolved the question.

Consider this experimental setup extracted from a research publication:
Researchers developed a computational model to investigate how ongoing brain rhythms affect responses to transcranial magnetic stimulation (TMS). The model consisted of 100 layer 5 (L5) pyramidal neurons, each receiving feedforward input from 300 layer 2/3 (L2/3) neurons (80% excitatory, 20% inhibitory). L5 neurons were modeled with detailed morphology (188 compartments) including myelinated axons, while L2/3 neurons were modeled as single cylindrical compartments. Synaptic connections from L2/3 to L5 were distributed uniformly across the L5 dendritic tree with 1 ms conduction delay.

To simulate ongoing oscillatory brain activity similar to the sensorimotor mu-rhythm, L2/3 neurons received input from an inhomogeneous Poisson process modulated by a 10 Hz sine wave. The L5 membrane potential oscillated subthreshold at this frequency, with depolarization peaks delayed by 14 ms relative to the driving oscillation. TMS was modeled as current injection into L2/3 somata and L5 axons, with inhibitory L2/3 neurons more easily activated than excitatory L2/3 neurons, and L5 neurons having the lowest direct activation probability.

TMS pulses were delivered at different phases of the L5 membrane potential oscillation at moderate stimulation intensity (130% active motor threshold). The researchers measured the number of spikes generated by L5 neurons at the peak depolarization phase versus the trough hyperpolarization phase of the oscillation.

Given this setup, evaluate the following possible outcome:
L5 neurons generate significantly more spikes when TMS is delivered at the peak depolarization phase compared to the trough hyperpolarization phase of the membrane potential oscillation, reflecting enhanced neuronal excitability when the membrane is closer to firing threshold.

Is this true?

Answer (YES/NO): YES